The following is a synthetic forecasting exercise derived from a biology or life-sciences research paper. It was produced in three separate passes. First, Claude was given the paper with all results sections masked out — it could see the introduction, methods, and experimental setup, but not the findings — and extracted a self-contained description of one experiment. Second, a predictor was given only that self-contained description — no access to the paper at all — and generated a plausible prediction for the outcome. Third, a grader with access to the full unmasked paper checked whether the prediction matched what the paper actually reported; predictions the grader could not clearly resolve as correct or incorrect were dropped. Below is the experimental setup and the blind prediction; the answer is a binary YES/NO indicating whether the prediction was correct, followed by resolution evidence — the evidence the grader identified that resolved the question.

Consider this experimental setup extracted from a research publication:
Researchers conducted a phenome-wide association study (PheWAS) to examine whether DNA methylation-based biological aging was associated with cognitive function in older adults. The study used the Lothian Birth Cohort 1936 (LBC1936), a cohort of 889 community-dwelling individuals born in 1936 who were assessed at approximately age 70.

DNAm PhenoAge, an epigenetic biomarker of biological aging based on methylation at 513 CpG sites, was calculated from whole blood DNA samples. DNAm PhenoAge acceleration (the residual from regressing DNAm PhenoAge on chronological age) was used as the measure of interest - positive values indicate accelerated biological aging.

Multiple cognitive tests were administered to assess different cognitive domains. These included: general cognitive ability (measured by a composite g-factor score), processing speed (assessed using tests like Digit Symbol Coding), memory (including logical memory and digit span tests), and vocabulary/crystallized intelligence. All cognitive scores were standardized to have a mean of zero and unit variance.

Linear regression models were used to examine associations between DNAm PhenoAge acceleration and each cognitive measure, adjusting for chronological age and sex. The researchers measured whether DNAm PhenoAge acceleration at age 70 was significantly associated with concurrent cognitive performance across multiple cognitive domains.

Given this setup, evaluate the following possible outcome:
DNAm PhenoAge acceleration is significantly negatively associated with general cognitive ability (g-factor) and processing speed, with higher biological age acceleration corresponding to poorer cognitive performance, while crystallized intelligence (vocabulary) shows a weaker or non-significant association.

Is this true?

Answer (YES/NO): NO